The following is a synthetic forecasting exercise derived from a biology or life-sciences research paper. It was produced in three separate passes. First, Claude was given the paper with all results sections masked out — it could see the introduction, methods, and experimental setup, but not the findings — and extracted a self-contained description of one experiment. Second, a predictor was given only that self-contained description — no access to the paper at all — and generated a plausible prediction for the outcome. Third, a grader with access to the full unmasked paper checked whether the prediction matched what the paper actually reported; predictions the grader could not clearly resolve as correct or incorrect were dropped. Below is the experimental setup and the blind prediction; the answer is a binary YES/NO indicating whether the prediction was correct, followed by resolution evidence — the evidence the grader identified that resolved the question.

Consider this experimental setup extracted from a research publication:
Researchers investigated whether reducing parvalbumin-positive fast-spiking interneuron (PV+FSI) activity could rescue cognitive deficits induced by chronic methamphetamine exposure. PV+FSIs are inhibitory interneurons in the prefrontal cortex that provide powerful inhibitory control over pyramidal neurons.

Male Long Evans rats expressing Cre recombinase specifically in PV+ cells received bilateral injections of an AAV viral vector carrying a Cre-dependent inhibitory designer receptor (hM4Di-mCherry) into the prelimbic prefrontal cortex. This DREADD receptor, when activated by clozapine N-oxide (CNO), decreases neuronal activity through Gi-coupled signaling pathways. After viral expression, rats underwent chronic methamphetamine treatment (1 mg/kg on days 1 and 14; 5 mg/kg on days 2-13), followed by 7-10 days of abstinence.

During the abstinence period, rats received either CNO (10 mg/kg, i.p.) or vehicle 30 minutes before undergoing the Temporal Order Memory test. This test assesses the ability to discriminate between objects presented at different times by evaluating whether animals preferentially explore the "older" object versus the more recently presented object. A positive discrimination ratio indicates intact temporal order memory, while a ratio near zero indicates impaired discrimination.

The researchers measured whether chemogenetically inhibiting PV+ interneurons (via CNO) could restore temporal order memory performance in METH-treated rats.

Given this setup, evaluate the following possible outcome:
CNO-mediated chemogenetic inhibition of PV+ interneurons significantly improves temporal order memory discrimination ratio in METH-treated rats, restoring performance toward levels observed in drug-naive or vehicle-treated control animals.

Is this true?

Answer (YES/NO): YES